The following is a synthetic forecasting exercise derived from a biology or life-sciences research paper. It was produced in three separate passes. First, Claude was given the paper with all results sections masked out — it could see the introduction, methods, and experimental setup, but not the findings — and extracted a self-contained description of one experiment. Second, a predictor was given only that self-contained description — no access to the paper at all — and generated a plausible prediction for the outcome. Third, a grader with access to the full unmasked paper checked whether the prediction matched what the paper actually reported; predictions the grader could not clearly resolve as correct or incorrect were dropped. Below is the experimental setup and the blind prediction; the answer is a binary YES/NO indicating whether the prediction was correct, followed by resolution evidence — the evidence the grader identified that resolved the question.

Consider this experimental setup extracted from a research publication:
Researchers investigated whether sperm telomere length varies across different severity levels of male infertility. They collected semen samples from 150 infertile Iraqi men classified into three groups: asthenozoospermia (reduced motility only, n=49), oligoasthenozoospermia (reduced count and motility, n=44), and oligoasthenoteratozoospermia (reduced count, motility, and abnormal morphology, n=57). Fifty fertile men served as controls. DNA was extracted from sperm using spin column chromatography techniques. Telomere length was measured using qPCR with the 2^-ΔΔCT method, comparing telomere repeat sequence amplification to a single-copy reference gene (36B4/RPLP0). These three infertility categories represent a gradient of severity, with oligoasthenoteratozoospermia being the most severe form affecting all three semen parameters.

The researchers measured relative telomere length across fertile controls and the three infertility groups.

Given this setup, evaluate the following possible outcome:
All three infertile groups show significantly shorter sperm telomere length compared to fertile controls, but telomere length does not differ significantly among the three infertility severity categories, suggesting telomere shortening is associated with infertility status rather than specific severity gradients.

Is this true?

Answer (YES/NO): NO